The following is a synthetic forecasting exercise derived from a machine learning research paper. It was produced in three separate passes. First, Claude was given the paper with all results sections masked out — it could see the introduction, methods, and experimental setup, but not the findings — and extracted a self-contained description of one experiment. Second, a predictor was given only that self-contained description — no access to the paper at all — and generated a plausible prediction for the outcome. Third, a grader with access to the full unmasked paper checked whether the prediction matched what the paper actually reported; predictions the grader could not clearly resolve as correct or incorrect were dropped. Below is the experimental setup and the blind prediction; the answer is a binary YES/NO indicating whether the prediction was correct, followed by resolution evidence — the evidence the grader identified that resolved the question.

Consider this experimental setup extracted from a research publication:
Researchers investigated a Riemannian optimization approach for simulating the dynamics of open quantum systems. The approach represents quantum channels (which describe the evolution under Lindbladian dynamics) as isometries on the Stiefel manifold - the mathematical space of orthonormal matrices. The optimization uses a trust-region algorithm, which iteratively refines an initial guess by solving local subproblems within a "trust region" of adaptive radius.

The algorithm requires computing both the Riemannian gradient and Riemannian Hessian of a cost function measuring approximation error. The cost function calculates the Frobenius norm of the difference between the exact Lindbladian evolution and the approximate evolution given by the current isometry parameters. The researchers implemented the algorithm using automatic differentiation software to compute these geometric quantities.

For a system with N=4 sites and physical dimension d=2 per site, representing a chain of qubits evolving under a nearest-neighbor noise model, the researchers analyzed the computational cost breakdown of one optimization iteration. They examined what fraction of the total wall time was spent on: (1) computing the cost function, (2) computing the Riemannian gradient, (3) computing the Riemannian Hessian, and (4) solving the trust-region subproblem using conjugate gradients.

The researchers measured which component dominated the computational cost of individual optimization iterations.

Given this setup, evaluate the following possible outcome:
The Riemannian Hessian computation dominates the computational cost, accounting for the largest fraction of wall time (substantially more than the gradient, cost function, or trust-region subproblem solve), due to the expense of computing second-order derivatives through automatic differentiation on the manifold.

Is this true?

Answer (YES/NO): YES